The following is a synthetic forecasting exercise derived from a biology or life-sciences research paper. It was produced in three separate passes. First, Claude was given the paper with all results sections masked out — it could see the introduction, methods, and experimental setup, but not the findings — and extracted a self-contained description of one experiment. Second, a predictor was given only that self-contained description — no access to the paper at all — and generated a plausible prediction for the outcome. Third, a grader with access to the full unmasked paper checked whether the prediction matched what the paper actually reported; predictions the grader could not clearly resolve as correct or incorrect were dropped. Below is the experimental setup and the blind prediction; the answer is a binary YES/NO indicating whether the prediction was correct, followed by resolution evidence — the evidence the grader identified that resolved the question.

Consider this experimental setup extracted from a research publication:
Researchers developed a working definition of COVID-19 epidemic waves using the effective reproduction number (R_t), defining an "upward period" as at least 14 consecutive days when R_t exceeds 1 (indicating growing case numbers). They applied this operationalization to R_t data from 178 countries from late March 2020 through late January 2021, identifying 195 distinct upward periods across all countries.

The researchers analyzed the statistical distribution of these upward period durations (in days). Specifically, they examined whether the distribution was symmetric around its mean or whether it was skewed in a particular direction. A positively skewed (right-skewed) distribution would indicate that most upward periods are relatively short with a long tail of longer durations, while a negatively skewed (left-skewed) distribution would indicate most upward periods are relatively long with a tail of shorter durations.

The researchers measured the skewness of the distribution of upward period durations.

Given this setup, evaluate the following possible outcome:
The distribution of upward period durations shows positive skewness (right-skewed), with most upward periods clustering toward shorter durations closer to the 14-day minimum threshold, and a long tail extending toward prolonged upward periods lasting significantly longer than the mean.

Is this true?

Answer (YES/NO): YES